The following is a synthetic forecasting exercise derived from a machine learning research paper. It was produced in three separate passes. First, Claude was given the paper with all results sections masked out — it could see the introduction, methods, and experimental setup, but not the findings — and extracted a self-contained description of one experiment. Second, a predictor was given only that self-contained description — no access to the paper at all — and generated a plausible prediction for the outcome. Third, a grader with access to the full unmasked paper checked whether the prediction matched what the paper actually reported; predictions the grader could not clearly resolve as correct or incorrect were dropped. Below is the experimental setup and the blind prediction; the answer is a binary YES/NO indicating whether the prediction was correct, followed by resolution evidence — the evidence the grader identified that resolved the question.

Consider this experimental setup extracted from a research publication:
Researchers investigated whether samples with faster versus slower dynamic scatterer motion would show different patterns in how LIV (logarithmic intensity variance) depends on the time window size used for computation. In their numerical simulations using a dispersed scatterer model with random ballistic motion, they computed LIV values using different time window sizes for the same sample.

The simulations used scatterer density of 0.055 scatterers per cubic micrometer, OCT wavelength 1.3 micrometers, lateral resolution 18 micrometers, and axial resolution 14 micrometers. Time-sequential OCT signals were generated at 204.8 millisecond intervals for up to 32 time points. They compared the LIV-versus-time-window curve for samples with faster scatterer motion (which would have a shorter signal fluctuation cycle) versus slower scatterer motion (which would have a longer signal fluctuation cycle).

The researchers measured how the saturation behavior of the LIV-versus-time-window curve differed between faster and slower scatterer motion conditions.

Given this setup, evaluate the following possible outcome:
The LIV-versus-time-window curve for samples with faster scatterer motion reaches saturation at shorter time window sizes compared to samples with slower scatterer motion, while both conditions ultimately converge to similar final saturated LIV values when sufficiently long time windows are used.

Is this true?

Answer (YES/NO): YES